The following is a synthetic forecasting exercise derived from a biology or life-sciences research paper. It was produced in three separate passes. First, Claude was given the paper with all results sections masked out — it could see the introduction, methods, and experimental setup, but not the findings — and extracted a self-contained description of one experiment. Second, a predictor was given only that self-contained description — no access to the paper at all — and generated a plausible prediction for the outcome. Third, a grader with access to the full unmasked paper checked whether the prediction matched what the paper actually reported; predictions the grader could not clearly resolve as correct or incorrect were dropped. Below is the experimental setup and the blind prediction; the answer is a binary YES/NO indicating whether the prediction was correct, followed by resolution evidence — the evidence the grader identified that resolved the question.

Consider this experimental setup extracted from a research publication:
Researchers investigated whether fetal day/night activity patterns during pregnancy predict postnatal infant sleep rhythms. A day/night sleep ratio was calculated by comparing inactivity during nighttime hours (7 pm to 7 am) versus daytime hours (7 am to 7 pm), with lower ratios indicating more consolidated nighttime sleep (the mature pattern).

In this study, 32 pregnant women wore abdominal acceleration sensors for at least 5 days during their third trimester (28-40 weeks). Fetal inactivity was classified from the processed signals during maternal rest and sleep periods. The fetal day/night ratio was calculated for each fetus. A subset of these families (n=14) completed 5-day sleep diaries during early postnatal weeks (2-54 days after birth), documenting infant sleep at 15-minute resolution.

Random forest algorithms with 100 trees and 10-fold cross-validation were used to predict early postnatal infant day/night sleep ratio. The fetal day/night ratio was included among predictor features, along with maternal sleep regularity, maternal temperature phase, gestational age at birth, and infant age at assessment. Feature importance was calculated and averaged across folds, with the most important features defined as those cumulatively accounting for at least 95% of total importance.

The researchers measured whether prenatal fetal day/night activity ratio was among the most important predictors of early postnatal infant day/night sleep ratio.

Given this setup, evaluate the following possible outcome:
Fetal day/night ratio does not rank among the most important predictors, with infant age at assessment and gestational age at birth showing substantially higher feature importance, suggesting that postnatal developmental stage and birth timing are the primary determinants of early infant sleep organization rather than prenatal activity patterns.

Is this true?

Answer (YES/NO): NO